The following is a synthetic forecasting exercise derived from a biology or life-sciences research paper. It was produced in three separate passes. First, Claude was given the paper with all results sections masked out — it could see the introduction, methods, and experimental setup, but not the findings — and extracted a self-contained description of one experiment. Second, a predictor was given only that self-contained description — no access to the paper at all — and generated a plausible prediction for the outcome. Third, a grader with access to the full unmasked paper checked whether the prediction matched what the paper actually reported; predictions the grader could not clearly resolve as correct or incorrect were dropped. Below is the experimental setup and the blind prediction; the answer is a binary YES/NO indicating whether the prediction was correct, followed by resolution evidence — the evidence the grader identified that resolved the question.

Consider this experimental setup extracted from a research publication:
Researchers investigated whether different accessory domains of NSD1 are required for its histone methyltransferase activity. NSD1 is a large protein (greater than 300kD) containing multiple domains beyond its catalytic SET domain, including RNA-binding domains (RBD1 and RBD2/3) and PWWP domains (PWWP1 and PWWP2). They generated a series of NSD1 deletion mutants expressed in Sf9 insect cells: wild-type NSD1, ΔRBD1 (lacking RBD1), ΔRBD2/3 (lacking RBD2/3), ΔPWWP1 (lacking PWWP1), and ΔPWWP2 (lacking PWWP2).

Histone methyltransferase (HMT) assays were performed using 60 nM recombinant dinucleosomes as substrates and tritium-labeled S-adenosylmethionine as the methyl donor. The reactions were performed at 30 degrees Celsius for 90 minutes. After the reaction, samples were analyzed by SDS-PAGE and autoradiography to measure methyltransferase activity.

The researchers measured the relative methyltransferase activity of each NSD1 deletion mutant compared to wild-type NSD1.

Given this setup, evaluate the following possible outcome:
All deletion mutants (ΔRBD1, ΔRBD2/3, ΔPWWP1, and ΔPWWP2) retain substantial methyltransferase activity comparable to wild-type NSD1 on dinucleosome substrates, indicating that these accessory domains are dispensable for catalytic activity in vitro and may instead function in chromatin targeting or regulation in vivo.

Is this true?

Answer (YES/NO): NO